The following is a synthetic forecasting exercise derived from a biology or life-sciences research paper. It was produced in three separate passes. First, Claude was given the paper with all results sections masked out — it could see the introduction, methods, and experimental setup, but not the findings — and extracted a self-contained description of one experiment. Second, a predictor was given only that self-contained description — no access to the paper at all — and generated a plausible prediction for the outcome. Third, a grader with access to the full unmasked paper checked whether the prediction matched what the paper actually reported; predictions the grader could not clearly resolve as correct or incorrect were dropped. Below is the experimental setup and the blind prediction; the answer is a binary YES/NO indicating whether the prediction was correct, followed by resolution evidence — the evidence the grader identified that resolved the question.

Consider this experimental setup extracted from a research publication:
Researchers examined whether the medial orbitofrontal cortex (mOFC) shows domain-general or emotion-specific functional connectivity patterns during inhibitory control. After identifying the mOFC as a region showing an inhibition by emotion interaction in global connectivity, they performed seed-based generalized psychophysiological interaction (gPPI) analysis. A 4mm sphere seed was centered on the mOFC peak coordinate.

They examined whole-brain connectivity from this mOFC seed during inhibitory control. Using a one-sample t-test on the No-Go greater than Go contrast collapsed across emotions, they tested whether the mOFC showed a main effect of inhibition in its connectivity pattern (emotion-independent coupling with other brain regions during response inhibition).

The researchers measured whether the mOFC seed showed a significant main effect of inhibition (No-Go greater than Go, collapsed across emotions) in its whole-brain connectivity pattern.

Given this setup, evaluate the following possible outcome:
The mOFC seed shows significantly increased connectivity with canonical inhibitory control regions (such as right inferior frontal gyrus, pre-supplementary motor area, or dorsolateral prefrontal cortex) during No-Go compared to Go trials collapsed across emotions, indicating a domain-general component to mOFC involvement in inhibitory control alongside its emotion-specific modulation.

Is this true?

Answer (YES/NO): NO